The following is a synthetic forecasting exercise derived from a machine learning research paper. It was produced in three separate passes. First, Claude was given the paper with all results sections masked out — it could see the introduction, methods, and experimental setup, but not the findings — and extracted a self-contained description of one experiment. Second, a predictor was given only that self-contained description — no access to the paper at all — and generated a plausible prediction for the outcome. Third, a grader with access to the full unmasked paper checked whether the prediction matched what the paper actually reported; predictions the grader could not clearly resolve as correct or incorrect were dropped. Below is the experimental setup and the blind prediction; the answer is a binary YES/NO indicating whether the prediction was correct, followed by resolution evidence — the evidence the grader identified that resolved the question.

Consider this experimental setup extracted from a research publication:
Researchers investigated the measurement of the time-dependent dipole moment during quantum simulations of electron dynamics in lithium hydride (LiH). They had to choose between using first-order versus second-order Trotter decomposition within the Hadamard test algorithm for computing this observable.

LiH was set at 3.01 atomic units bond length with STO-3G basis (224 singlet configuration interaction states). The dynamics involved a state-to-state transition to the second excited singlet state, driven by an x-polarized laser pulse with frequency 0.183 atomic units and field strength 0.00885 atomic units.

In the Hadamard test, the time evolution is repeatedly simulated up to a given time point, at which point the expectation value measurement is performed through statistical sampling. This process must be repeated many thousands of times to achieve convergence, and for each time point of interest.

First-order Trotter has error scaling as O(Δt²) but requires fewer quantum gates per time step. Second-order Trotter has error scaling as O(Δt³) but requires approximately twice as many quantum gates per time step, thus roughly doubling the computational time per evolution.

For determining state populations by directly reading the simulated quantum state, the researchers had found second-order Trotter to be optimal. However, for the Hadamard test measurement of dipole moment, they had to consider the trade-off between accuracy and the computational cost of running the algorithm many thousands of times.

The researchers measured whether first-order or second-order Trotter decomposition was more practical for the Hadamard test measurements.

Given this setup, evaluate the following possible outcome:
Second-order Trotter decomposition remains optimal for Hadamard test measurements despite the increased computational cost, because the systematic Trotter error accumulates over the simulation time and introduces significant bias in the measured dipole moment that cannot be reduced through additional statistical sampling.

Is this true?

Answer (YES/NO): NO